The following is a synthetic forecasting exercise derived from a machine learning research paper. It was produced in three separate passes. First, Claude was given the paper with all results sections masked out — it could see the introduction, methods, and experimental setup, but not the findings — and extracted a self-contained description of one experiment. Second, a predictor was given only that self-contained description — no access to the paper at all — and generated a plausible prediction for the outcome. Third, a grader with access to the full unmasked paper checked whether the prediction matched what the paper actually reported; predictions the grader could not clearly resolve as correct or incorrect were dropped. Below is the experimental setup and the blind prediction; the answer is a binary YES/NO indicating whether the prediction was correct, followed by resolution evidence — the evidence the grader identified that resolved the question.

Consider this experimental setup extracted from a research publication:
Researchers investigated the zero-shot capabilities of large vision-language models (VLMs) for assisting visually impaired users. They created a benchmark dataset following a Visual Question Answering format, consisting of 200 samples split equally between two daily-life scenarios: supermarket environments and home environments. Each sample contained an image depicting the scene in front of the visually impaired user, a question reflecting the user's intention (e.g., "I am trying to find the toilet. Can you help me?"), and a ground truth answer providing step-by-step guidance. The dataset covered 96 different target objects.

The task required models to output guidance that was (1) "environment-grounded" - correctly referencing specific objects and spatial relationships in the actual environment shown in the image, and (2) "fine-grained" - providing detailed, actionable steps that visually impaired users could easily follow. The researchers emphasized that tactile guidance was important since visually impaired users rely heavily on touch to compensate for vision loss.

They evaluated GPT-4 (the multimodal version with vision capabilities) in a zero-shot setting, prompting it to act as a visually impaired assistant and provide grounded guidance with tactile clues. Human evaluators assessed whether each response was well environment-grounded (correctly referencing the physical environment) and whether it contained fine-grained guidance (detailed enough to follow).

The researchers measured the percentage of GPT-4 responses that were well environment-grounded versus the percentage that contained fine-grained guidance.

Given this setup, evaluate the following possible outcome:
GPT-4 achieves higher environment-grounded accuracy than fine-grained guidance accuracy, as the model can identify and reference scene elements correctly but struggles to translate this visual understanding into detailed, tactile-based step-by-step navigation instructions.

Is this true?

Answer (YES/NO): YES